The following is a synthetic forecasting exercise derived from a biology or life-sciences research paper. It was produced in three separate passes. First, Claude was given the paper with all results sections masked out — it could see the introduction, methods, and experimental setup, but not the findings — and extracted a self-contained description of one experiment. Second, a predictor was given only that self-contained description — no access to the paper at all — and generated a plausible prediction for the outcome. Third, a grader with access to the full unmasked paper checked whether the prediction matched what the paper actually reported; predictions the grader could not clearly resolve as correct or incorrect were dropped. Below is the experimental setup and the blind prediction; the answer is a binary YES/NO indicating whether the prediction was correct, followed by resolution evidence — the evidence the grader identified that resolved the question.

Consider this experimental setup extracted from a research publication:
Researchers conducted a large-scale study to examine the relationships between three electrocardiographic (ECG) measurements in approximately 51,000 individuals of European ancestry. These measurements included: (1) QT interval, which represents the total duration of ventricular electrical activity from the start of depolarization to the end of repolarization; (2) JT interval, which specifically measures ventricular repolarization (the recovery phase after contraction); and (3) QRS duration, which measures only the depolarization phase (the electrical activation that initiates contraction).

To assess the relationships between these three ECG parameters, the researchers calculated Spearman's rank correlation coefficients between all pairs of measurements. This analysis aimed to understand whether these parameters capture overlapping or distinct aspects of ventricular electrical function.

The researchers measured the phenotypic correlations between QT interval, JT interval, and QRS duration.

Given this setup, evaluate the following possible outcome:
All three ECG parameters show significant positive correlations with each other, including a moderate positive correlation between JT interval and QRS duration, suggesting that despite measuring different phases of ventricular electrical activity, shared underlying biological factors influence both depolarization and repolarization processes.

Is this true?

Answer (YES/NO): NO